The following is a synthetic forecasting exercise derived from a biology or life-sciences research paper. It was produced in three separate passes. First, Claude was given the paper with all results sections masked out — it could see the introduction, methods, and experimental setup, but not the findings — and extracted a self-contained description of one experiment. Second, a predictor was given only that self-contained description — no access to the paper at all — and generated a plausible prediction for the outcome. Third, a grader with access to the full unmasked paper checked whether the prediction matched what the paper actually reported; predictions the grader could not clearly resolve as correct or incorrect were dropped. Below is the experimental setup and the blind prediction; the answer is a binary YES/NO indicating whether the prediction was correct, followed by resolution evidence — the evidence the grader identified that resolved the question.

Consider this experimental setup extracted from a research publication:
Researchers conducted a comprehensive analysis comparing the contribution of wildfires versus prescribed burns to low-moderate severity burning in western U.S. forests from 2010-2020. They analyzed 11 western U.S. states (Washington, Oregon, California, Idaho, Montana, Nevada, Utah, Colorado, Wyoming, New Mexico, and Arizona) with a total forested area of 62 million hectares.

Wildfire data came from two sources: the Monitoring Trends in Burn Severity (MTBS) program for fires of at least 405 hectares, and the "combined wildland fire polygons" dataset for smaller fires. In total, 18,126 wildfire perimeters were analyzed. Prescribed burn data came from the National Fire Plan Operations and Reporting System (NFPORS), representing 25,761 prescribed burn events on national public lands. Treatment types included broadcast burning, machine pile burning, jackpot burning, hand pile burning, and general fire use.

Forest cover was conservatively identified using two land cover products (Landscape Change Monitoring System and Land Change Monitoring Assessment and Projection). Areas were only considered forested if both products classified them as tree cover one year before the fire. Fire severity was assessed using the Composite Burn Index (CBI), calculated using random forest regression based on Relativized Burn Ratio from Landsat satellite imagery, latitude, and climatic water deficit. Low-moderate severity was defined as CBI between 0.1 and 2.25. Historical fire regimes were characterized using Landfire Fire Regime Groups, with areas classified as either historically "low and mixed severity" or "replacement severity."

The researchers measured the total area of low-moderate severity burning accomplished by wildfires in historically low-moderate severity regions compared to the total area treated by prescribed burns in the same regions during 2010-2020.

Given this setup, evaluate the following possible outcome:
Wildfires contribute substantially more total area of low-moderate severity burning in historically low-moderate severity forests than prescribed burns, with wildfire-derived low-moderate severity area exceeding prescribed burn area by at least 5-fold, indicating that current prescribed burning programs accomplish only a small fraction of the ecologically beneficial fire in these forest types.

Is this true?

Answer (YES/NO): NO